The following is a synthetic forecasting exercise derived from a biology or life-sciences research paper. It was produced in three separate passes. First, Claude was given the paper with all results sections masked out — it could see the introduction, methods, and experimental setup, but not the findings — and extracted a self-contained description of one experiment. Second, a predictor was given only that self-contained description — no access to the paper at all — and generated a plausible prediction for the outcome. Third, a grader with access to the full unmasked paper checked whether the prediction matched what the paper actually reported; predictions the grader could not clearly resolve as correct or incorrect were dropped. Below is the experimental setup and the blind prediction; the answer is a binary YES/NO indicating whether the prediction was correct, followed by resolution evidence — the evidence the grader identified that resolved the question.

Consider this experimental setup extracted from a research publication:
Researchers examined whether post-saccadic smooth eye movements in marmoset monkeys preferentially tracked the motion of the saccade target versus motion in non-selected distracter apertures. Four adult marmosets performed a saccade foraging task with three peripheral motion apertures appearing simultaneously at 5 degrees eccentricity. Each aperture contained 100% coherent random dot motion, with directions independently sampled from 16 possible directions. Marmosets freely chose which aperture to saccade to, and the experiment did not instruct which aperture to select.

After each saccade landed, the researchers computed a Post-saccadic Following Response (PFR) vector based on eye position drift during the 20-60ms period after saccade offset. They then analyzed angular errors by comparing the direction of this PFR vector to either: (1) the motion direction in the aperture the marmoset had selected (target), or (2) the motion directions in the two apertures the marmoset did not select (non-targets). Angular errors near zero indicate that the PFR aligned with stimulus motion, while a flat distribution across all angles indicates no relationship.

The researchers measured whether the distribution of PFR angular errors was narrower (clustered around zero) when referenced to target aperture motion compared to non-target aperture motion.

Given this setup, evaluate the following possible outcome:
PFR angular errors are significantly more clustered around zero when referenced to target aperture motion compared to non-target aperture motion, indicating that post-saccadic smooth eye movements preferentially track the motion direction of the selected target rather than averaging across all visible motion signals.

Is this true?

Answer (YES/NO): YES